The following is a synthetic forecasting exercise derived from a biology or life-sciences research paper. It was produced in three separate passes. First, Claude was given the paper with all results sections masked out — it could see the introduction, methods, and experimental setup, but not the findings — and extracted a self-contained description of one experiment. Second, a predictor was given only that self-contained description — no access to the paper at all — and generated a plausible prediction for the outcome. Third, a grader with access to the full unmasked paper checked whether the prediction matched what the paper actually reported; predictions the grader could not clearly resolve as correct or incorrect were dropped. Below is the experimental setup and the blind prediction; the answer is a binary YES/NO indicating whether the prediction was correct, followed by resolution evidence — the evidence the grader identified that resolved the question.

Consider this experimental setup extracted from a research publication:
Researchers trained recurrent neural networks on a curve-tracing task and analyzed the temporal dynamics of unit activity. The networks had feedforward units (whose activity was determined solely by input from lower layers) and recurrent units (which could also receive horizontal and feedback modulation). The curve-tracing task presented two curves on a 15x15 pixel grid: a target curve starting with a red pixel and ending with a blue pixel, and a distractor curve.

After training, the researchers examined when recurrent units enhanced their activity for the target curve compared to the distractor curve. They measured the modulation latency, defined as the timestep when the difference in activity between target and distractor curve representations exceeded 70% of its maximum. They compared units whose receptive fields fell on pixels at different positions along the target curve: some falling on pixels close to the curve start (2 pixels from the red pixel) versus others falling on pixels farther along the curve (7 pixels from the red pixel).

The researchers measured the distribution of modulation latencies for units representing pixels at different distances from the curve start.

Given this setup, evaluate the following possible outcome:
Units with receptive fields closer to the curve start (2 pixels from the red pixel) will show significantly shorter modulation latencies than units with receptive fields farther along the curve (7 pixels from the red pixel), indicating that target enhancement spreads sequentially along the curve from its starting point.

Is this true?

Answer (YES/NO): YES